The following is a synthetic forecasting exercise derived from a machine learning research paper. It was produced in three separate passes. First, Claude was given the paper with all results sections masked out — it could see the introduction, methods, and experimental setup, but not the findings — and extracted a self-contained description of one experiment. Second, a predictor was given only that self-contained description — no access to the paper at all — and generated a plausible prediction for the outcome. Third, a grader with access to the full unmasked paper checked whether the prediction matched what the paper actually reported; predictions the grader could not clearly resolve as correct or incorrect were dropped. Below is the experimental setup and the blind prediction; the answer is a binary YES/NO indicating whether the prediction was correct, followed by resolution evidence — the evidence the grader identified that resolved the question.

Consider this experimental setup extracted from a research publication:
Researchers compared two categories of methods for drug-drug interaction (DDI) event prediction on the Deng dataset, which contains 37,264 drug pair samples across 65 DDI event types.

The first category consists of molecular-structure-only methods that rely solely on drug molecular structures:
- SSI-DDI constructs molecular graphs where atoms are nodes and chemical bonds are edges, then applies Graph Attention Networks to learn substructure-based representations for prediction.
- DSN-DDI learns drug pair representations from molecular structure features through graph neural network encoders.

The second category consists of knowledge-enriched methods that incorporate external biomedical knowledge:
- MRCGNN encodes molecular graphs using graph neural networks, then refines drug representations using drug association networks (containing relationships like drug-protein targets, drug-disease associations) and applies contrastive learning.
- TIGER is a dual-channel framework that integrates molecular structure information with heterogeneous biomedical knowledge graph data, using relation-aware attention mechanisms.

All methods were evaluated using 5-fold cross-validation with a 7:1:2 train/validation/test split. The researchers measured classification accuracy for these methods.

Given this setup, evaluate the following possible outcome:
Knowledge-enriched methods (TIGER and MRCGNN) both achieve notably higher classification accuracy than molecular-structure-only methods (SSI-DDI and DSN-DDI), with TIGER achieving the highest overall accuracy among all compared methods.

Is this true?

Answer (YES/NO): NO